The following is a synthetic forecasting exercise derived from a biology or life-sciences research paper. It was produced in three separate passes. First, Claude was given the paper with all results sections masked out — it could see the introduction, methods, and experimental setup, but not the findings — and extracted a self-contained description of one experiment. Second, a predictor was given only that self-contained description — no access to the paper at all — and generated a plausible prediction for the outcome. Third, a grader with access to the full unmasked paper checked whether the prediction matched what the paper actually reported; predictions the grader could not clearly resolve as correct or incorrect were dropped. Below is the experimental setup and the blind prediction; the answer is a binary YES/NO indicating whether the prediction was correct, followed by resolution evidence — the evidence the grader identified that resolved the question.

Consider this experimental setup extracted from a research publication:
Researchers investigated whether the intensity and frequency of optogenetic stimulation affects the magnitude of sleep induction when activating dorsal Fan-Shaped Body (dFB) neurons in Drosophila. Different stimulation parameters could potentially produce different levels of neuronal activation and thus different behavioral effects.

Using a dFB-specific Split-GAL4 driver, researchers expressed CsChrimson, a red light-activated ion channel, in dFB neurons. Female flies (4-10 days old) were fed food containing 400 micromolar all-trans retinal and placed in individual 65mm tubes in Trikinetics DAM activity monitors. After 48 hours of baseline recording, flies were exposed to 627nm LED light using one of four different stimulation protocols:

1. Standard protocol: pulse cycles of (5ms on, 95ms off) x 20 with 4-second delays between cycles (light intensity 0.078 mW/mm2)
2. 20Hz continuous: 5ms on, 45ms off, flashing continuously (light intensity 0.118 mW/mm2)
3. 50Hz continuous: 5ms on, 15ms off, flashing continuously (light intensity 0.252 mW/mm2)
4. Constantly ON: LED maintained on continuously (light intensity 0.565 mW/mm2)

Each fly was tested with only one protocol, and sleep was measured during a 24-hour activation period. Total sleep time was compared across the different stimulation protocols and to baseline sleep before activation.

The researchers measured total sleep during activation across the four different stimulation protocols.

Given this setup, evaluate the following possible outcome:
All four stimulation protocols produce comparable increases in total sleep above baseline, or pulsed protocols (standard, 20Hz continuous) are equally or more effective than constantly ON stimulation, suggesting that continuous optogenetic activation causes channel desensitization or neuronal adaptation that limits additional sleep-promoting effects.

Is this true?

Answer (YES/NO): NO